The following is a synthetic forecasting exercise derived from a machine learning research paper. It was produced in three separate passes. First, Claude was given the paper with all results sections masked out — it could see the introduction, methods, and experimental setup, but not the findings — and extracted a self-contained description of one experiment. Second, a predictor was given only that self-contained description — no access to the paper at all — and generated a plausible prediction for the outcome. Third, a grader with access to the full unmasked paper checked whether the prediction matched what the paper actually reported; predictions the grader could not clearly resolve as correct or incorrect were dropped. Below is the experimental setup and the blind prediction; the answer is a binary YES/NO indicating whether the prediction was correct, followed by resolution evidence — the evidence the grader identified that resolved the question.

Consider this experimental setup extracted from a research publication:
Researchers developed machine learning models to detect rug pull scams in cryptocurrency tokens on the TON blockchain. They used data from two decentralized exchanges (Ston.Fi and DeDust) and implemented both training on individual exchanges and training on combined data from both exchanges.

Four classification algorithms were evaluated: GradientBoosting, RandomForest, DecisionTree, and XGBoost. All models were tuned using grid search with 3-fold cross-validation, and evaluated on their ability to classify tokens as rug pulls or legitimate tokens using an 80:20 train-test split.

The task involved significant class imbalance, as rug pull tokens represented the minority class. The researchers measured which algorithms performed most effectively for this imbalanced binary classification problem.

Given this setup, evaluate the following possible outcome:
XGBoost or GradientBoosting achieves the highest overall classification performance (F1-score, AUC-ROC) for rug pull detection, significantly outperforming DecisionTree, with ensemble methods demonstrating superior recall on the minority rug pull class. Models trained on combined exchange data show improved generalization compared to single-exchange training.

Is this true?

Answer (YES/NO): NO